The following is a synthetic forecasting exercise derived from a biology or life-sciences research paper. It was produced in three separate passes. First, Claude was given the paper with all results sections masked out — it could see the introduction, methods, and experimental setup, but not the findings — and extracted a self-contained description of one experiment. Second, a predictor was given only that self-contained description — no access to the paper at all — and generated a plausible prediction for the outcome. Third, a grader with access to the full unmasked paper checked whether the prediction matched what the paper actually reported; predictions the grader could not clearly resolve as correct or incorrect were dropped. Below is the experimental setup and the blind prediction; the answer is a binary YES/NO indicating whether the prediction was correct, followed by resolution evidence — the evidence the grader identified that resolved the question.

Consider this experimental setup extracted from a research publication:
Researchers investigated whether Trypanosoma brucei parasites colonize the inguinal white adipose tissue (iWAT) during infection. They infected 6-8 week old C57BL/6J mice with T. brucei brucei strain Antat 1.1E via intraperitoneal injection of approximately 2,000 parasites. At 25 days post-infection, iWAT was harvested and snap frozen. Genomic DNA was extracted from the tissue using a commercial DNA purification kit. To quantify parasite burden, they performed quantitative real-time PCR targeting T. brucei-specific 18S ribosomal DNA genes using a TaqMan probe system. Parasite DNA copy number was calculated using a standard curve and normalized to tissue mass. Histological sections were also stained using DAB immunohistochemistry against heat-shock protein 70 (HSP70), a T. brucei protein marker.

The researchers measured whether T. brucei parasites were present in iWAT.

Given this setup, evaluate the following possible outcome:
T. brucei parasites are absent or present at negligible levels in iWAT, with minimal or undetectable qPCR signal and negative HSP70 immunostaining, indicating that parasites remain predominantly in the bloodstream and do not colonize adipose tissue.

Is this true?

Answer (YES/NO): NO